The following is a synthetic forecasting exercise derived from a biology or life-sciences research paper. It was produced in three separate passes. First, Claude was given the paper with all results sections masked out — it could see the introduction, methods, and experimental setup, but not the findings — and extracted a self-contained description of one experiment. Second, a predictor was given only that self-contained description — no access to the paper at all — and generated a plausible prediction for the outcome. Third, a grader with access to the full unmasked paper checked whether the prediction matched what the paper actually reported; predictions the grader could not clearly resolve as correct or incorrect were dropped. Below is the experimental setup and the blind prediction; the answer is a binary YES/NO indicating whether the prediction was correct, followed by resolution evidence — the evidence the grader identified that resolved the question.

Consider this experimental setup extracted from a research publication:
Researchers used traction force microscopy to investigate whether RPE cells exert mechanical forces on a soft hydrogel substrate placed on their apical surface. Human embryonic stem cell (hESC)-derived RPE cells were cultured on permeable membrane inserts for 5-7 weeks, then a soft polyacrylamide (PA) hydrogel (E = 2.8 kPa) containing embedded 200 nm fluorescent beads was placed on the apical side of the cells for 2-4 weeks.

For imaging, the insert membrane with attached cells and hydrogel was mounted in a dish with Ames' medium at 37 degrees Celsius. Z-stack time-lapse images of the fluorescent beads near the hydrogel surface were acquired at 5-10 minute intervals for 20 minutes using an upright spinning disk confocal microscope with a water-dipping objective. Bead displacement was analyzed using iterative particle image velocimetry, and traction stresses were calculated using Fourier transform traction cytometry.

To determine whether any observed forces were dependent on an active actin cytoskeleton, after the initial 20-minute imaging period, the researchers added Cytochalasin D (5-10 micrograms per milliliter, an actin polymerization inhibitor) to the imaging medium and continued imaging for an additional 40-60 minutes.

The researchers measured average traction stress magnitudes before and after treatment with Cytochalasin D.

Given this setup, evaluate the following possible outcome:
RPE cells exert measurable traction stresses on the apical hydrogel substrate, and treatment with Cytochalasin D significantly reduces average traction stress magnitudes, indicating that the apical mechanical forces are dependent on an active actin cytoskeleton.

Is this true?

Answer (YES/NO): YES